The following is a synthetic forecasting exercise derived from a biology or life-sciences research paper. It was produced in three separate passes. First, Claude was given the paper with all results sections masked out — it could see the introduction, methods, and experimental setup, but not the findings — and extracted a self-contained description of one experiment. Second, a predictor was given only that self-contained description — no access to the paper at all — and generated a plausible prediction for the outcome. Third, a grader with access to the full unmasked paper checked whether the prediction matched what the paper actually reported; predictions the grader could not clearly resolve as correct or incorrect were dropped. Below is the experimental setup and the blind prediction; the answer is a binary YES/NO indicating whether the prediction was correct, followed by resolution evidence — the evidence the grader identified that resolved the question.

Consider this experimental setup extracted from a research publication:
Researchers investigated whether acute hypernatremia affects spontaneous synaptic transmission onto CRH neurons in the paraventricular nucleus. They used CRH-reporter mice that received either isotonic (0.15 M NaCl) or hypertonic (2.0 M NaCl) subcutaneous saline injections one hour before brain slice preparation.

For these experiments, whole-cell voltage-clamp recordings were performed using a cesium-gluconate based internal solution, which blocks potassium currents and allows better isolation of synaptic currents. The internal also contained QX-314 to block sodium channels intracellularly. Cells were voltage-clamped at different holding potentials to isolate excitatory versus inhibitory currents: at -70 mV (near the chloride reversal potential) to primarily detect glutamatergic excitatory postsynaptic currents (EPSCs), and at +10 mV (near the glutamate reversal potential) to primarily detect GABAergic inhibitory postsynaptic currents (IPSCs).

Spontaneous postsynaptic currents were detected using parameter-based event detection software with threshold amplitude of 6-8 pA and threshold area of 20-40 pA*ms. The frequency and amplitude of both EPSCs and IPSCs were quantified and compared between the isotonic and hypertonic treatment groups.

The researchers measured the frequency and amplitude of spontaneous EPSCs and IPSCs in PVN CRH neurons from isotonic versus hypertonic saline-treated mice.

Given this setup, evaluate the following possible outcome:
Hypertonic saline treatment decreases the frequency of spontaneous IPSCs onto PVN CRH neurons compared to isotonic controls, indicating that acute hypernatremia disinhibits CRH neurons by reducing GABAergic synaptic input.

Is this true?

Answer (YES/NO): NO